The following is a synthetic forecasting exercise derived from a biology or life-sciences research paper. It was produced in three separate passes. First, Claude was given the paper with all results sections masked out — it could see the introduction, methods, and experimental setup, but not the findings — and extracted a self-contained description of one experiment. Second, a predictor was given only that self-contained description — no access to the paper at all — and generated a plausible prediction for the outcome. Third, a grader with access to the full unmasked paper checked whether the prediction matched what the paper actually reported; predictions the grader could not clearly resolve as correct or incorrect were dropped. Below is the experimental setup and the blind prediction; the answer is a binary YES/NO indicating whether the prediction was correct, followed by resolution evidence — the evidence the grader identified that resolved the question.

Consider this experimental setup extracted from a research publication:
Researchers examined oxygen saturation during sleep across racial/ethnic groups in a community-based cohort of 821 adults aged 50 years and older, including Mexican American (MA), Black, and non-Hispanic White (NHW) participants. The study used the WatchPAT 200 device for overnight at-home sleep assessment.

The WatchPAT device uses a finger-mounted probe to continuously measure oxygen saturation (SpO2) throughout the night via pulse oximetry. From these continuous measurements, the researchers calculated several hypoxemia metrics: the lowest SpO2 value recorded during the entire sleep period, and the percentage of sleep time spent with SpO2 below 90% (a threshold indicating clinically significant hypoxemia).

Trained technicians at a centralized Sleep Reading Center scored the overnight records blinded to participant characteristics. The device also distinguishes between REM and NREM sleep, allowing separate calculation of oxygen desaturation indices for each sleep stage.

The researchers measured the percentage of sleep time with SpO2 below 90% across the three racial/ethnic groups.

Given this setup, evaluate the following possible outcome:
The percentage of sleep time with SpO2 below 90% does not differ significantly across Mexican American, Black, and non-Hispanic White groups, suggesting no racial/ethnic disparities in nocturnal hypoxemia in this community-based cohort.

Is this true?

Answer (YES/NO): NO